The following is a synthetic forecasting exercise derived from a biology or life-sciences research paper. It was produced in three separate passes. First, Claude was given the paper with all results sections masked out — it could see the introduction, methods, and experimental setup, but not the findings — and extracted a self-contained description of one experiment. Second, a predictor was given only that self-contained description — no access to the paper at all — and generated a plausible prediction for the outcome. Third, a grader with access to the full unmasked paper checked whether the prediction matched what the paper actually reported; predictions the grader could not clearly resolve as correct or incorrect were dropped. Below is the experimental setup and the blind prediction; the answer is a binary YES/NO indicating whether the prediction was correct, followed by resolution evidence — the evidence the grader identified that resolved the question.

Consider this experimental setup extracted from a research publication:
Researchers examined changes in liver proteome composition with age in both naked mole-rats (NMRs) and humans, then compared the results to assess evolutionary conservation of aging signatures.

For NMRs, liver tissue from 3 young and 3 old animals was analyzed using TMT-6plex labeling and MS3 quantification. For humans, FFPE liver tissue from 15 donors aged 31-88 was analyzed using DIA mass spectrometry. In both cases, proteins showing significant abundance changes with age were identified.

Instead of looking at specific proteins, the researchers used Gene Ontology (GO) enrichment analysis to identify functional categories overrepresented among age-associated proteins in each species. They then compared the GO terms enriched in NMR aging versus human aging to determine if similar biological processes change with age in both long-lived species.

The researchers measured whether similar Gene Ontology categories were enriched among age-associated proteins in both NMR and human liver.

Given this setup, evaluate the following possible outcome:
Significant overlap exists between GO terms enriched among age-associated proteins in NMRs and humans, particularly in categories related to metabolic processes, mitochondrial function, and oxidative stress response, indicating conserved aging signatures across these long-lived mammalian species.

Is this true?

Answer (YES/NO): NO